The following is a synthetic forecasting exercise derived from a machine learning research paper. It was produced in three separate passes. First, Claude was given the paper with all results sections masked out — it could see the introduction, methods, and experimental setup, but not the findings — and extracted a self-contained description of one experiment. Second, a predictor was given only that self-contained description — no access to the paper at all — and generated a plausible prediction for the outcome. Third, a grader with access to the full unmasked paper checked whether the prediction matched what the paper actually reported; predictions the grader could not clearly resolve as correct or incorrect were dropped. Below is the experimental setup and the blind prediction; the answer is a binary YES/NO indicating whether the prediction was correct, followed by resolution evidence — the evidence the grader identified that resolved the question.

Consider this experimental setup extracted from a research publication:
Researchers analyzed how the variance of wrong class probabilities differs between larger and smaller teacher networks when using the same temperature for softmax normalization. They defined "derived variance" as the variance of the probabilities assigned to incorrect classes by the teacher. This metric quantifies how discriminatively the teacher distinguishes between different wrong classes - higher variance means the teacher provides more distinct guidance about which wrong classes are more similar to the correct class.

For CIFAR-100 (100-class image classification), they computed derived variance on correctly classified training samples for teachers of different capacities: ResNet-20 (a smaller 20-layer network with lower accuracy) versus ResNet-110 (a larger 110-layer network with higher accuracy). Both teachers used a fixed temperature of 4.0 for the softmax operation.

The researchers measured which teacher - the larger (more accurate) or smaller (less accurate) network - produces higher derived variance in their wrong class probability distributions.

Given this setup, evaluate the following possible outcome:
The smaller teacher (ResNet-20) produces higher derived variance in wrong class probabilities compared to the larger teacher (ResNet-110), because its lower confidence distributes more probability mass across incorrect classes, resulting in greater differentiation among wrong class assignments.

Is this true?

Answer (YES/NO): YES